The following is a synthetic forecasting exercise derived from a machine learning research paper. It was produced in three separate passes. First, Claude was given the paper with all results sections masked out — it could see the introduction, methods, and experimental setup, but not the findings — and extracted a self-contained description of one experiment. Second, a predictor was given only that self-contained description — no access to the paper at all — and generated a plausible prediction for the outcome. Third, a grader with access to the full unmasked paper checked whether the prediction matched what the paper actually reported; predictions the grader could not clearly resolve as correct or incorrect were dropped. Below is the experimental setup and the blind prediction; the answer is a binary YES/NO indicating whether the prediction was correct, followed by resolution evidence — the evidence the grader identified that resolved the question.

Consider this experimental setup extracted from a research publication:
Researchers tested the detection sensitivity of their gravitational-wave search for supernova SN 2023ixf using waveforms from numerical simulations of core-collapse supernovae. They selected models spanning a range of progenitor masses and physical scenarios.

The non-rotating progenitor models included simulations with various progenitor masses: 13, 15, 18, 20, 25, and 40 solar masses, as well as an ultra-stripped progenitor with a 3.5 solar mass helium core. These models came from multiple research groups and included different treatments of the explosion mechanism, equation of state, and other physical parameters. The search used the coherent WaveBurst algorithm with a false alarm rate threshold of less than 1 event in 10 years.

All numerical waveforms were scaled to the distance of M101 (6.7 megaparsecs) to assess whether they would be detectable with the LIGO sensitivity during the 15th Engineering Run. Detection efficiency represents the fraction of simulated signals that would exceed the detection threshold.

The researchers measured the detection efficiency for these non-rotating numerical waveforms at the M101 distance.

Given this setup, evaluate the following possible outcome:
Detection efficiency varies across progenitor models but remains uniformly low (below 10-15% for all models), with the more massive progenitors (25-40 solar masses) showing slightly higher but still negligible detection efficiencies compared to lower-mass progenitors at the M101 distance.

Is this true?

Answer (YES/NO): NO